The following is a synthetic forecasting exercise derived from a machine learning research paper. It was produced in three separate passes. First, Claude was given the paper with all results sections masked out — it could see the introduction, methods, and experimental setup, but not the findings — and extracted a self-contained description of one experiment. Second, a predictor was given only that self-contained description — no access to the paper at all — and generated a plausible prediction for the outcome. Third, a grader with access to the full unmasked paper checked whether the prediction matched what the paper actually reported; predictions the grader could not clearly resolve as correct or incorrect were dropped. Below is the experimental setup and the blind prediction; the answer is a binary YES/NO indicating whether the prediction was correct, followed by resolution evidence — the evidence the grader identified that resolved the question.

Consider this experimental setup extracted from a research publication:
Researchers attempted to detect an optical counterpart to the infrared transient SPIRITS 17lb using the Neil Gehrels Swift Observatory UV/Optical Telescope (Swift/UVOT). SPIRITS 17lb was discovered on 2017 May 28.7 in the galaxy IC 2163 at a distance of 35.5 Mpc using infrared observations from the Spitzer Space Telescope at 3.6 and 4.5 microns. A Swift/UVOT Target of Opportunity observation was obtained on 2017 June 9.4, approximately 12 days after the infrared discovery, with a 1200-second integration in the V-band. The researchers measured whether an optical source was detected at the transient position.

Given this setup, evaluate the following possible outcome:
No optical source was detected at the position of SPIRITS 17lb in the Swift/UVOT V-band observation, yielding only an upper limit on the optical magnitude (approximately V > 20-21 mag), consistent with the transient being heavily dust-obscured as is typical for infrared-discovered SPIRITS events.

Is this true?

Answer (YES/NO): NO